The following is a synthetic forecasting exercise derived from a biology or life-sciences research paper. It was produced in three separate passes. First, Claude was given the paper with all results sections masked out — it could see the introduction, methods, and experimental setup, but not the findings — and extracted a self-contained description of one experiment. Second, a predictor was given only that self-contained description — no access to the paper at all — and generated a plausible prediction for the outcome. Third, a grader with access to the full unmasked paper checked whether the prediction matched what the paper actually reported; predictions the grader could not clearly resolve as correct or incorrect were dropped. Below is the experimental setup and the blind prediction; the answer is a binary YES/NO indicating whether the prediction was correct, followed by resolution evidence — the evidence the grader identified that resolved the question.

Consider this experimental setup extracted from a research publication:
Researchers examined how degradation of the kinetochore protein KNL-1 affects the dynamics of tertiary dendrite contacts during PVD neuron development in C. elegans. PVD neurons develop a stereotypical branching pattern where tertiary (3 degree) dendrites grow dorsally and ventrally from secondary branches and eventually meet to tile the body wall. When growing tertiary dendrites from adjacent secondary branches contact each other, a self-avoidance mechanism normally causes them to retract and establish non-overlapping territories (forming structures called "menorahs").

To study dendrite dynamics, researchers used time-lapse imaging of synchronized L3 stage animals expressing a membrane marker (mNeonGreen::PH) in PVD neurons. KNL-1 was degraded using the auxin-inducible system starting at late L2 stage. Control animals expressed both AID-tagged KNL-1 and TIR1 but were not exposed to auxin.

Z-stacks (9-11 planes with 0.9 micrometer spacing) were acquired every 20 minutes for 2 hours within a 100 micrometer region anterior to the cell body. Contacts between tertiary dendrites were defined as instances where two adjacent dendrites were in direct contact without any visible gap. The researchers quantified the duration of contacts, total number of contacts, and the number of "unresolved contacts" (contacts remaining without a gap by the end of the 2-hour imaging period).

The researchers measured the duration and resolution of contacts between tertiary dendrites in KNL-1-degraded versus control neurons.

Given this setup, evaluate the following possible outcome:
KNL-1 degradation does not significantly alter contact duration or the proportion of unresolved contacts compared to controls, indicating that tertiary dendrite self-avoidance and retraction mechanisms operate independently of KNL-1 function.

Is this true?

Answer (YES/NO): NO